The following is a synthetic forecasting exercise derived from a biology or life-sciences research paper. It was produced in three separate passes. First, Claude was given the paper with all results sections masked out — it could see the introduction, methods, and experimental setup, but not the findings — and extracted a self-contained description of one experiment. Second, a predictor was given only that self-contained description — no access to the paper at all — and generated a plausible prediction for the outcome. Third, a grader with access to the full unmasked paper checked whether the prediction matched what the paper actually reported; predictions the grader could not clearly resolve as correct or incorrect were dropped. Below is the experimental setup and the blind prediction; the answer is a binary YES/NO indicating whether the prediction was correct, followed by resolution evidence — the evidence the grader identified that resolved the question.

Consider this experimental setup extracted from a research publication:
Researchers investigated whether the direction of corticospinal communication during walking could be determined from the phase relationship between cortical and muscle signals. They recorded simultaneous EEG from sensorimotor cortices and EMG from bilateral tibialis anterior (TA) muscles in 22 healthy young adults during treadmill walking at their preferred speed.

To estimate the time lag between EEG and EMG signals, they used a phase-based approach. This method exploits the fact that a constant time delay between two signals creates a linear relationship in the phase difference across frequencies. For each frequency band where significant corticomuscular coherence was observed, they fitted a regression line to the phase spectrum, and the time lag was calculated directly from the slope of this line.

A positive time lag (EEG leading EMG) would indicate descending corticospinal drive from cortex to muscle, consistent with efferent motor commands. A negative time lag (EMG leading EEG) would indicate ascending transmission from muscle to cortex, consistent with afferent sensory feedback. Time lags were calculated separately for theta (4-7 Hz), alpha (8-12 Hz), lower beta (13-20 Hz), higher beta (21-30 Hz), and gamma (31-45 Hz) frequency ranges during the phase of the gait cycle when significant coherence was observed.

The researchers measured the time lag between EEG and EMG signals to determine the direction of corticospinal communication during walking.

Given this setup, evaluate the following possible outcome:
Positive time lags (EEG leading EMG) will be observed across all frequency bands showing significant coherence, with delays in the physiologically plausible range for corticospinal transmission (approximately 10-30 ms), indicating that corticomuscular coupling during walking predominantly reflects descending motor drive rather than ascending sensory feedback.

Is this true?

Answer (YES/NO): NO